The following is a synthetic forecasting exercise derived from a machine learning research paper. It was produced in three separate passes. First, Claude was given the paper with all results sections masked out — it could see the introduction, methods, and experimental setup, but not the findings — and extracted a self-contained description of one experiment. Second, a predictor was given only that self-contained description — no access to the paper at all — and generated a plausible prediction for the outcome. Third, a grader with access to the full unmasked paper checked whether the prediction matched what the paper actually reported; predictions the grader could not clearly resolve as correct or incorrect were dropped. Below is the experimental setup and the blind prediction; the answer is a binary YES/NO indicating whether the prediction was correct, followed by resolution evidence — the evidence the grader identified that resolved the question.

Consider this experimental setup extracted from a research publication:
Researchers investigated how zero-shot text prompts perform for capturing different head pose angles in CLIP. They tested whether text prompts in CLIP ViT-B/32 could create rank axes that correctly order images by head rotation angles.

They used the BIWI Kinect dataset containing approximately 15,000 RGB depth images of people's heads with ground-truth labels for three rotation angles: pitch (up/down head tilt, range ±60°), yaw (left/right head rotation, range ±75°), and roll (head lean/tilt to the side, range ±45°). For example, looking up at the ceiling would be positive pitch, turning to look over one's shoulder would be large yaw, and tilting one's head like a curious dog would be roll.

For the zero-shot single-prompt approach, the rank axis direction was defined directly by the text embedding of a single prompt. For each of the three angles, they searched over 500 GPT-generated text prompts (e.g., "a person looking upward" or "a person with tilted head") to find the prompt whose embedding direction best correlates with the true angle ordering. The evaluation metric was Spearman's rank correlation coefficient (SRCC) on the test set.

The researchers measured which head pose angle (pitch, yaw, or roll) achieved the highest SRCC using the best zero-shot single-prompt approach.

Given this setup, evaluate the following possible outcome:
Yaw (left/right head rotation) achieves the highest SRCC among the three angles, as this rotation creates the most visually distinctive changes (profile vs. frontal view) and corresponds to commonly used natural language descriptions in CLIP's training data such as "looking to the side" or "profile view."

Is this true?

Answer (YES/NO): NO